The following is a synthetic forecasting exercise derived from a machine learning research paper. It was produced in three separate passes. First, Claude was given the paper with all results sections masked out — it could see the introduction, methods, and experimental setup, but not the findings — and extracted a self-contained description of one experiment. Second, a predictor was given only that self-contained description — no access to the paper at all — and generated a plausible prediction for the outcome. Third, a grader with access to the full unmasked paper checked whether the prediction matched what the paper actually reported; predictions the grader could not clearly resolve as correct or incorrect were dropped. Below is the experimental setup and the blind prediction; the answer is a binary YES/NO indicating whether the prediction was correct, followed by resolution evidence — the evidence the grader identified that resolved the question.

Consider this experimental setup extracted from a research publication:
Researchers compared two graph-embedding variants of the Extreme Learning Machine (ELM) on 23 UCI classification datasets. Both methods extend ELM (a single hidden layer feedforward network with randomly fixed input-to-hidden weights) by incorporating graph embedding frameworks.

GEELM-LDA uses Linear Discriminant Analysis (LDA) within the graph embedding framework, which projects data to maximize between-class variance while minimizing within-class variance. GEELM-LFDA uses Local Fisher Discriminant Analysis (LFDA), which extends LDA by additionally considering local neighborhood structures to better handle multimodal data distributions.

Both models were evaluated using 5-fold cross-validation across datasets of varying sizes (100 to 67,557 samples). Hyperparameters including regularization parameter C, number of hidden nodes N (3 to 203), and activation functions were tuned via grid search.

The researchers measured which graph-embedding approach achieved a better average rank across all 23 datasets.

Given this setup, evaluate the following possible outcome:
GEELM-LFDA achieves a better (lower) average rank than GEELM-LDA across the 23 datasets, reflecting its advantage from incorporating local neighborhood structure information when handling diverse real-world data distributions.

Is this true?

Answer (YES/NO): NO